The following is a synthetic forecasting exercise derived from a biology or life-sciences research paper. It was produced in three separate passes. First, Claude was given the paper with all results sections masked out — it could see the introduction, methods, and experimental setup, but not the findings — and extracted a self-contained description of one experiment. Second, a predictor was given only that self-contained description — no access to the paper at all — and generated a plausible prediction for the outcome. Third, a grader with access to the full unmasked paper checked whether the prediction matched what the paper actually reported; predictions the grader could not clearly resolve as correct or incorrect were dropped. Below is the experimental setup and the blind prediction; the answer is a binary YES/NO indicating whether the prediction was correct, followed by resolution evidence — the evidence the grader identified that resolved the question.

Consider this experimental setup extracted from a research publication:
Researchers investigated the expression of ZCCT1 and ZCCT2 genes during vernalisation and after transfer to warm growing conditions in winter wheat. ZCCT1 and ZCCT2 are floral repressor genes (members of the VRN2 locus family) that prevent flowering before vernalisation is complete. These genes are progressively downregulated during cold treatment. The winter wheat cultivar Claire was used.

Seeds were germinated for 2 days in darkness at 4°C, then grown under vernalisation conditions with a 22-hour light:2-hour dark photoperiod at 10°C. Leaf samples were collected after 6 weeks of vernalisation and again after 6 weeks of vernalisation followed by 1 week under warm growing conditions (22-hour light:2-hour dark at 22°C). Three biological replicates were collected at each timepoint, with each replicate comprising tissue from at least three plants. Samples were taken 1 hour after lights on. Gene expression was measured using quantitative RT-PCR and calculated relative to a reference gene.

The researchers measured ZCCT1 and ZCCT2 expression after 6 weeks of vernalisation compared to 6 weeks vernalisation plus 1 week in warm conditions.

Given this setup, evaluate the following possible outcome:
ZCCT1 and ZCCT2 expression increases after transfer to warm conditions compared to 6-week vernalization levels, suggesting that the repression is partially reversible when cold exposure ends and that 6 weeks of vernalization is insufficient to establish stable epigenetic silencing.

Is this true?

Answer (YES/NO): NO